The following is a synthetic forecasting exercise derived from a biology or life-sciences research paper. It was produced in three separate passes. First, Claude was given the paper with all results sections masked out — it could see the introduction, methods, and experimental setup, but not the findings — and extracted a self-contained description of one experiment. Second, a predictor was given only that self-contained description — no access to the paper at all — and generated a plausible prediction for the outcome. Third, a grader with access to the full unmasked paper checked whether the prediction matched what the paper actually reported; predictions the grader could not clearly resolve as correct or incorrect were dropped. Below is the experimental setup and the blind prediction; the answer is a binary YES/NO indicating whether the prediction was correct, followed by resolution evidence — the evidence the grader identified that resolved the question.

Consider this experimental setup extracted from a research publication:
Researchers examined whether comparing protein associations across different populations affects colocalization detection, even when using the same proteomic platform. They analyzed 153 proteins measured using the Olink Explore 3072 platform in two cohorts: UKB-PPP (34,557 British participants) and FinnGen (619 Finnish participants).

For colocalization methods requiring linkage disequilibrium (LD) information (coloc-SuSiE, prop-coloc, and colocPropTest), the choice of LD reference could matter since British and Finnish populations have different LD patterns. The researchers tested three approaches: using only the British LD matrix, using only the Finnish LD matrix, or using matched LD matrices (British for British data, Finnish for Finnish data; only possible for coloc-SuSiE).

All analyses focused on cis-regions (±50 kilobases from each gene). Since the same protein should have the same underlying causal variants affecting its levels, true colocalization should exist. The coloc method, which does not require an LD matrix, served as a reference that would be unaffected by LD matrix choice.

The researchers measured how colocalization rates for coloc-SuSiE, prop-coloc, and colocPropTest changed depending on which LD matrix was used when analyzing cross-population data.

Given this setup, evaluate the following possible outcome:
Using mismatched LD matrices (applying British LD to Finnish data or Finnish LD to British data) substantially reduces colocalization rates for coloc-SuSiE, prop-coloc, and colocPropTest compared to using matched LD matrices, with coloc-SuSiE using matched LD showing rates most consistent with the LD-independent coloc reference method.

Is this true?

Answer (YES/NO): NO